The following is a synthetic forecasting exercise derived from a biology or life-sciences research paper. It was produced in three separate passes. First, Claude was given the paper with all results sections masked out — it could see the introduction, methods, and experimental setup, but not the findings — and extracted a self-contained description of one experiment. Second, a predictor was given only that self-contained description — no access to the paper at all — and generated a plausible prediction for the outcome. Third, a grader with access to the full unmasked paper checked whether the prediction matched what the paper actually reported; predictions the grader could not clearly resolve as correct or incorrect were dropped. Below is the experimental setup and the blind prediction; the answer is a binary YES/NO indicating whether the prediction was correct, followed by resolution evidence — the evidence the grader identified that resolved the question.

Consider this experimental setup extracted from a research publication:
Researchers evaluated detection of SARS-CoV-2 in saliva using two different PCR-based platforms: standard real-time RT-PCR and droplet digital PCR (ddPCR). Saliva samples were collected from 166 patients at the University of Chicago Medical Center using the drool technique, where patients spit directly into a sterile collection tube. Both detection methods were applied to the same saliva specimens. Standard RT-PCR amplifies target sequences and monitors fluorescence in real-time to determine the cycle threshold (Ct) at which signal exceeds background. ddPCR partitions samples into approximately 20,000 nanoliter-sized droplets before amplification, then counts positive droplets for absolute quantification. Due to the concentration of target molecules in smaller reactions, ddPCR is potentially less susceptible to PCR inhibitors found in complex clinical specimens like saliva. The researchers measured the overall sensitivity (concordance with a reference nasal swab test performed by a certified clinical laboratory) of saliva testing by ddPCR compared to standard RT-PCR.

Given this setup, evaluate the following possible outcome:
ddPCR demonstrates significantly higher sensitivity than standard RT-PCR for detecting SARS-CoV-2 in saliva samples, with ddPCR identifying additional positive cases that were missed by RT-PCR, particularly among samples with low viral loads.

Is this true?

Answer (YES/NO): YES